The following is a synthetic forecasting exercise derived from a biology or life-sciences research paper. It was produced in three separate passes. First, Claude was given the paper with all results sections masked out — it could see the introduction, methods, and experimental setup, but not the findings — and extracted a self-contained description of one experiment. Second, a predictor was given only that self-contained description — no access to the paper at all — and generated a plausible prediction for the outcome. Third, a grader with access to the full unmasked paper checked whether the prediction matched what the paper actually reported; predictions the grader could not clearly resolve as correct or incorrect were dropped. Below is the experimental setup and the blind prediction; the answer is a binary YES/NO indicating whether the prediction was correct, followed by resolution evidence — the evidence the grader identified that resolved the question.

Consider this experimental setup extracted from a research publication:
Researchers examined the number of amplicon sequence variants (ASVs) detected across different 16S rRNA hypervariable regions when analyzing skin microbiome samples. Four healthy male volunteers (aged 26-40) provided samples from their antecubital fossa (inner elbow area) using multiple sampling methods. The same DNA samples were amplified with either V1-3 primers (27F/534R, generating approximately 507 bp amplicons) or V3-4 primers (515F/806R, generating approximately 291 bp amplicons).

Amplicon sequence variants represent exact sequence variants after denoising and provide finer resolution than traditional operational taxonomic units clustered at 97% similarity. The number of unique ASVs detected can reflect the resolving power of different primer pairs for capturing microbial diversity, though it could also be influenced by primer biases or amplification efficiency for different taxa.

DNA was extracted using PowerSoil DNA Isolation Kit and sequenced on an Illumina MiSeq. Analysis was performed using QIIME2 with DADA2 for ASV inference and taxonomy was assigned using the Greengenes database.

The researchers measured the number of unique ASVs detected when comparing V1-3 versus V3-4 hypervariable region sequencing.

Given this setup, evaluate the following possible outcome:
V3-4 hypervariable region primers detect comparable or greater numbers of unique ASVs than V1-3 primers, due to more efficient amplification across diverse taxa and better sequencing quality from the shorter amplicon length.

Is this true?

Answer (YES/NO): NO